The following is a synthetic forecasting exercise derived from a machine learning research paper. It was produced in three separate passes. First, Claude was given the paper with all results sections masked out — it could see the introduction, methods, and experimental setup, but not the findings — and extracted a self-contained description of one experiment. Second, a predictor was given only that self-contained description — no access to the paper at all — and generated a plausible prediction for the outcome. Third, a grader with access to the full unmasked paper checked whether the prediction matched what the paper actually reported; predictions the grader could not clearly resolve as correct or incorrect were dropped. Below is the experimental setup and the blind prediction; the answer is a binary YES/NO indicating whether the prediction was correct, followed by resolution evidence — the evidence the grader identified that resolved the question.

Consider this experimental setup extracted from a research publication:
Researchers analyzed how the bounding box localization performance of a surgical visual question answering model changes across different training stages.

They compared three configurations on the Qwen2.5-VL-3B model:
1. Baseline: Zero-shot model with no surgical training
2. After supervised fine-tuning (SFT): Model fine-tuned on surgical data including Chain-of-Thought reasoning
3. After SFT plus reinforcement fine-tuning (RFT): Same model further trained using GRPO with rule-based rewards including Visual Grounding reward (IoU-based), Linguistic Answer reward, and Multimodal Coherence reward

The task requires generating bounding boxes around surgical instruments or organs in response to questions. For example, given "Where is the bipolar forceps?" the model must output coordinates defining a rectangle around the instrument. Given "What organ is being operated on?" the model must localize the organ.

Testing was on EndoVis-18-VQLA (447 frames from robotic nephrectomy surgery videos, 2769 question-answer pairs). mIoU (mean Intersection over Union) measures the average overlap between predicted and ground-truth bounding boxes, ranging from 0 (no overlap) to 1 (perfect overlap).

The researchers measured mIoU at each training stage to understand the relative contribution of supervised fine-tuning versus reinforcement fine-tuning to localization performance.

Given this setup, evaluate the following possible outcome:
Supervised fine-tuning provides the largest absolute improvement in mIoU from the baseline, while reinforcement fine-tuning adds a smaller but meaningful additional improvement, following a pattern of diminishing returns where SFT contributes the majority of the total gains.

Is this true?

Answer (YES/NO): YES